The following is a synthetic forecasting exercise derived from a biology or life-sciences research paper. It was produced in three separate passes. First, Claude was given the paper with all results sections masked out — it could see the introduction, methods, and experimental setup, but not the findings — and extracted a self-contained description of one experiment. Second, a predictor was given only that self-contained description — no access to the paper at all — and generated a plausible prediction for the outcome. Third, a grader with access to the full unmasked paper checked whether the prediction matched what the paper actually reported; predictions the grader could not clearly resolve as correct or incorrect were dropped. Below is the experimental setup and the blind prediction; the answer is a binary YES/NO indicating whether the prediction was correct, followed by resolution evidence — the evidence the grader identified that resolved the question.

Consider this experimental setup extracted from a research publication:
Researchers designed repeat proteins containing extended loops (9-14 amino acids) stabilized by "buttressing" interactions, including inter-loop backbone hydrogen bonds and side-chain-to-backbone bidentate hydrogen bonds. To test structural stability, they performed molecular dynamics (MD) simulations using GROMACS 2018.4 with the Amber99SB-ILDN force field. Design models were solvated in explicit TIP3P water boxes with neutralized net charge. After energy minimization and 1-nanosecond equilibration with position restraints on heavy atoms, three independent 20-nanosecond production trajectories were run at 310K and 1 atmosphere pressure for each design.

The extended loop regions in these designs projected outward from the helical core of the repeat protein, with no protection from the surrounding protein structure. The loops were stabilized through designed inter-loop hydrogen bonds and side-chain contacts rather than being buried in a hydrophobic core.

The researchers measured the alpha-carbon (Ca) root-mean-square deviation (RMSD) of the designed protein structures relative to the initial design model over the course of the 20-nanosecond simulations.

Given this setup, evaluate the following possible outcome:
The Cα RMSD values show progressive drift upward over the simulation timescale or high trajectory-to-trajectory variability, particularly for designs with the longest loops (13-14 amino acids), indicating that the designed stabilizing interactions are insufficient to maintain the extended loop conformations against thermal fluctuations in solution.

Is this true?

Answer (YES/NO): NO